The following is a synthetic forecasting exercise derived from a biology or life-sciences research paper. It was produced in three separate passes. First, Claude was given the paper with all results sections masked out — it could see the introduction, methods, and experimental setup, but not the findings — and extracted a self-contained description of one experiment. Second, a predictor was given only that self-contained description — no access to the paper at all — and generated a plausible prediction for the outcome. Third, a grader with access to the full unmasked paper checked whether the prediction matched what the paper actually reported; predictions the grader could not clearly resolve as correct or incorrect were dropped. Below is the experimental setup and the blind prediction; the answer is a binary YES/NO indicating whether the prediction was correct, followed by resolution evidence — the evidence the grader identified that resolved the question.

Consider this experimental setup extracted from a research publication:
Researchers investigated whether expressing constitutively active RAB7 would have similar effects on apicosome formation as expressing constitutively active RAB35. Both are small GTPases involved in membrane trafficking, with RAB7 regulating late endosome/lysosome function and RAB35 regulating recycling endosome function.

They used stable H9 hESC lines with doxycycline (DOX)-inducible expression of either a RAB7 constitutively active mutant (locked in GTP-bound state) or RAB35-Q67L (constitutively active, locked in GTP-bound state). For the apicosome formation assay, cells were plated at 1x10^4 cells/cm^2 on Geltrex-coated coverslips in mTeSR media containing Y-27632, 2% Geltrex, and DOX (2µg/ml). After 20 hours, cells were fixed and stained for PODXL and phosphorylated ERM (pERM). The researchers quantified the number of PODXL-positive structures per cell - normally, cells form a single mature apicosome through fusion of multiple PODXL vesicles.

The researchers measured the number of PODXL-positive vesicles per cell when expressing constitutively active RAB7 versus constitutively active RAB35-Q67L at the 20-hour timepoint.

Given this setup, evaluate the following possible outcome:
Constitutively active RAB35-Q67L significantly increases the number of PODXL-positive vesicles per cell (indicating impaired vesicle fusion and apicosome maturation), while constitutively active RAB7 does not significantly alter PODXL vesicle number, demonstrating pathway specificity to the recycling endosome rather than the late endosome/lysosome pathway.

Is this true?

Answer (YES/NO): NO